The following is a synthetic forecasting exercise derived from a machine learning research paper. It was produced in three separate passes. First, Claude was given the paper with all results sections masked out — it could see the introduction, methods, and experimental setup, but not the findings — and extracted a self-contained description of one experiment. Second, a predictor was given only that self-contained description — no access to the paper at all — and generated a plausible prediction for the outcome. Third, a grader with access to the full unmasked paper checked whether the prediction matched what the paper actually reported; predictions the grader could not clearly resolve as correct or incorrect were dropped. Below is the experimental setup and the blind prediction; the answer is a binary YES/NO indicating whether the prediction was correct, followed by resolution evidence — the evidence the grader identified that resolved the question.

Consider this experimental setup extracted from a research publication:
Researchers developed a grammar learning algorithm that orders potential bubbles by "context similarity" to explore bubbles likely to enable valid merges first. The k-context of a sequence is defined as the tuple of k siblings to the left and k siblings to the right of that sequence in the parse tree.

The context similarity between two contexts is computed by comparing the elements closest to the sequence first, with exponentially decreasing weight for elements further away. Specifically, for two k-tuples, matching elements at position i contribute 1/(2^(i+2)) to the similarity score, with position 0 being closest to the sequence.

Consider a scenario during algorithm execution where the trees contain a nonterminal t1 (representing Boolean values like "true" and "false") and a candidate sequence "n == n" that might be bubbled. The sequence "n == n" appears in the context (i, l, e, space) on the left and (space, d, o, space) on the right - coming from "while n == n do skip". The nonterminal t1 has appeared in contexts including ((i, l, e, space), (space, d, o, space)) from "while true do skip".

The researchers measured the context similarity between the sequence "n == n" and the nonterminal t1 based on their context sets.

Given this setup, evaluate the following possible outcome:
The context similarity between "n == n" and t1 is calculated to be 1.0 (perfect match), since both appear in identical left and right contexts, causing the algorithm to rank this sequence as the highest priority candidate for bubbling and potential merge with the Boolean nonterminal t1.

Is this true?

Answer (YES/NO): NO